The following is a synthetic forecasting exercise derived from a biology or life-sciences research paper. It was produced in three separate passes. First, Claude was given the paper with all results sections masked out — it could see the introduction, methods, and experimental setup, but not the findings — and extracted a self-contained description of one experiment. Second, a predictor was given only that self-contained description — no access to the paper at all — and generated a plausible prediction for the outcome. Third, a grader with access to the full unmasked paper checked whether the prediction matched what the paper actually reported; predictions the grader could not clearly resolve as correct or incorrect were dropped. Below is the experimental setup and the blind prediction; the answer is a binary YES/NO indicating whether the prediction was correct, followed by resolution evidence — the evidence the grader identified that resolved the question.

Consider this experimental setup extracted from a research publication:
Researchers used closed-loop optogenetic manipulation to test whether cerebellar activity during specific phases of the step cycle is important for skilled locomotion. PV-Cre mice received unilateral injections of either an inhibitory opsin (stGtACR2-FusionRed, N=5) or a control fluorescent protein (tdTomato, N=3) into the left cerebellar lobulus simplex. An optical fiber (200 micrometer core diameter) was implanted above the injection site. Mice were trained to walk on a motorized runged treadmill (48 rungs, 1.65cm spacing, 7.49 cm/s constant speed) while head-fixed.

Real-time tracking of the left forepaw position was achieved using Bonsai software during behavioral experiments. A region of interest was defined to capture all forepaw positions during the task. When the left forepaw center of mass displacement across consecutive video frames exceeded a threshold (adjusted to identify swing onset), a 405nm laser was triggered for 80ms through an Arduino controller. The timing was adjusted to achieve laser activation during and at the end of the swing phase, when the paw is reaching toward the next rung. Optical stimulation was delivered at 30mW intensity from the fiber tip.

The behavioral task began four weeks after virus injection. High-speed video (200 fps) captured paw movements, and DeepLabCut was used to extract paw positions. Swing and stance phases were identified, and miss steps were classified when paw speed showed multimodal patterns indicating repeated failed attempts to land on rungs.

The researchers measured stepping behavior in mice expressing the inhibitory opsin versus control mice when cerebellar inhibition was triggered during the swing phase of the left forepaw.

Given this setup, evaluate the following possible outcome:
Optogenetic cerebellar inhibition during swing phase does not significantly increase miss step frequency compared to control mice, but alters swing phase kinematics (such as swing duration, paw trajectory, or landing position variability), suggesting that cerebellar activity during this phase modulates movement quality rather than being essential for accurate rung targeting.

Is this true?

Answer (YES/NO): YES